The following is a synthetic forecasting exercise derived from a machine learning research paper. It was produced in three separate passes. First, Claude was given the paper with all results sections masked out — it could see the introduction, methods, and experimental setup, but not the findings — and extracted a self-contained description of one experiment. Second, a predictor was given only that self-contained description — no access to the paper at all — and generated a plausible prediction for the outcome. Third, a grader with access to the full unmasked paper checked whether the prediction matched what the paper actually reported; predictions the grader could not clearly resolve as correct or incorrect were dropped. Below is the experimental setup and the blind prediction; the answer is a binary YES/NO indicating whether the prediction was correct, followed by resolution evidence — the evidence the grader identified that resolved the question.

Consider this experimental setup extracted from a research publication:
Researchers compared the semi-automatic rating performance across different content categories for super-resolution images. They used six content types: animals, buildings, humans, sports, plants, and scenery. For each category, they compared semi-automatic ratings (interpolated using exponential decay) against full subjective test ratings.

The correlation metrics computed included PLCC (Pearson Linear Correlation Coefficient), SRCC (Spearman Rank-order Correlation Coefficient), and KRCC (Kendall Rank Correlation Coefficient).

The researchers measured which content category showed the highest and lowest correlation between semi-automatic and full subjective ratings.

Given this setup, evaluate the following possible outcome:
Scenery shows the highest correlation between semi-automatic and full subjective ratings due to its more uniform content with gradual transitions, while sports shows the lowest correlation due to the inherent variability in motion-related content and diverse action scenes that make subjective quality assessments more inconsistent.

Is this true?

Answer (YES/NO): NO